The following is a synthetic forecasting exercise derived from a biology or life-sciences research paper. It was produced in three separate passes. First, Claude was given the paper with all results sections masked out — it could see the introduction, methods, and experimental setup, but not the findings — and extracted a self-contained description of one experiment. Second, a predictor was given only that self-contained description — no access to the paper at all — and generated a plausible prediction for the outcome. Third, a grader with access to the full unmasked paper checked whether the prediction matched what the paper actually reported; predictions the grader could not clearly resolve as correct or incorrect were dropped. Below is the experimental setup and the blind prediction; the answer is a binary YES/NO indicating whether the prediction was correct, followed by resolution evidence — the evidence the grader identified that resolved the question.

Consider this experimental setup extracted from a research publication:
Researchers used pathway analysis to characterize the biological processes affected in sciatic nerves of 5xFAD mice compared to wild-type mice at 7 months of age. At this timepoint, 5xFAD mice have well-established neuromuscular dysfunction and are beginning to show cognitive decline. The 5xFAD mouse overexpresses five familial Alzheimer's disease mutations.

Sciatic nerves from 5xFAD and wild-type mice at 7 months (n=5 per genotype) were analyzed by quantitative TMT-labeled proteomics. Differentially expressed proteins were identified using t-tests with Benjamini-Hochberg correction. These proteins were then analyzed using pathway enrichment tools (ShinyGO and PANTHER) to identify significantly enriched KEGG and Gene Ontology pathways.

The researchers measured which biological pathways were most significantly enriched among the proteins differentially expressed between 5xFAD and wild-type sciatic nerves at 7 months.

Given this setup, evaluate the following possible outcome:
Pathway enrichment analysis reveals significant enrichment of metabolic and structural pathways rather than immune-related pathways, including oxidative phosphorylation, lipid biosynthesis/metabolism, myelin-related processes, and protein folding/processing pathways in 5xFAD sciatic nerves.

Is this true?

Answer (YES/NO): NO